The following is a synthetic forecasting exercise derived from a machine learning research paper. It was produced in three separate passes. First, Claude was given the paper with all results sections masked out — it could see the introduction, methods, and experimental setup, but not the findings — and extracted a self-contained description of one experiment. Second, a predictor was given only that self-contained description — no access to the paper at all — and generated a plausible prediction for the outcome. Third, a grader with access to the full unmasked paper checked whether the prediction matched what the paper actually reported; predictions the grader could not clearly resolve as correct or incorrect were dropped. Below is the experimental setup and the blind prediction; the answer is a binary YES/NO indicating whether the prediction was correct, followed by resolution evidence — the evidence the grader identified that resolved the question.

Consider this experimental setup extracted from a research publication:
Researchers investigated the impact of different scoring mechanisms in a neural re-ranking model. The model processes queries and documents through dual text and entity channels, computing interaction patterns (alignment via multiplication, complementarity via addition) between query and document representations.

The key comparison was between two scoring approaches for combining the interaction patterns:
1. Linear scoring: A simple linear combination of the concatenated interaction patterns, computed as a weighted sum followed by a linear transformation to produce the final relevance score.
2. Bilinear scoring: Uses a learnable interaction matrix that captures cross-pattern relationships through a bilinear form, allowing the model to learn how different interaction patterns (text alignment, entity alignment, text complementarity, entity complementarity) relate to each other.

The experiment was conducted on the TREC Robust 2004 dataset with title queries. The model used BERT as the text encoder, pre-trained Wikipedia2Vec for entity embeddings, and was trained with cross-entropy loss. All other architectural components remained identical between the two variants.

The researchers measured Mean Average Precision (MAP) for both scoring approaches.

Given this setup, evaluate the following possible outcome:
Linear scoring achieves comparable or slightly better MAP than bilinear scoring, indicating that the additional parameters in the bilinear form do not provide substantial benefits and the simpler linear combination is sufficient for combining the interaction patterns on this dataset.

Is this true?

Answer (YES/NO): NO